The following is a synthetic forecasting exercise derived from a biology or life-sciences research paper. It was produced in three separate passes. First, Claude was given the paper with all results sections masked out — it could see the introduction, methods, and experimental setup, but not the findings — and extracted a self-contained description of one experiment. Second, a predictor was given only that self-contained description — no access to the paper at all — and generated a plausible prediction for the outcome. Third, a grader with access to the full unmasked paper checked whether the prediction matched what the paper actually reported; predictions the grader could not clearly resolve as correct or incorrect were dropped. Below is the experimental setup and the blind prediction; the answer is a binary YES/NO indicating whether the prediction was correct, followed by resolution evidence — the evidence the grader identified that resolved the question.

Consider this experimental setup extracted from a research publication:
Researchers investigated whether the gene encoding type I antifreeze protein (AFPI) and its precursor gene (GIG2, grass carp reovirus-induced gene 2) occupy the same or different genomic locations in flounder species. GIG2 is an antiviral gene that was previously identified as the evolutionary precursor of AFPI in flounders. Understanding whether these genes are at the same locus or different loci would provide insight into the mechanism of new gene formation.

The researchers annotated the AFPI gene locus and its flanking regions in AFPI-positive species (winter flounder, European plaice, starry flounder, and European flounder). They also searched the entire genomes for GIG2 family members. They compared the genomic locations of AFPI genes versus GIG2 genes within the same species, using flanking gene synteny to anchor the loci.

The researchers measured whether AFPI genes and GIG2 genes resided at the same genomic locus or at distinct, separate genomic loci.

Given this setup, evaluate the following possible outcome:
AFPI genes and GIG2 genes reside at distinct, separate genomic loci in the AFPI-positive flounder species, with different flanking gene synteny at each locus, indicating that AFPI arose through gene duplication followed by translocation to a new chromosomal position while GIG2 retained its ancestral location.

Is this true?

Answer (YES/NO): NO